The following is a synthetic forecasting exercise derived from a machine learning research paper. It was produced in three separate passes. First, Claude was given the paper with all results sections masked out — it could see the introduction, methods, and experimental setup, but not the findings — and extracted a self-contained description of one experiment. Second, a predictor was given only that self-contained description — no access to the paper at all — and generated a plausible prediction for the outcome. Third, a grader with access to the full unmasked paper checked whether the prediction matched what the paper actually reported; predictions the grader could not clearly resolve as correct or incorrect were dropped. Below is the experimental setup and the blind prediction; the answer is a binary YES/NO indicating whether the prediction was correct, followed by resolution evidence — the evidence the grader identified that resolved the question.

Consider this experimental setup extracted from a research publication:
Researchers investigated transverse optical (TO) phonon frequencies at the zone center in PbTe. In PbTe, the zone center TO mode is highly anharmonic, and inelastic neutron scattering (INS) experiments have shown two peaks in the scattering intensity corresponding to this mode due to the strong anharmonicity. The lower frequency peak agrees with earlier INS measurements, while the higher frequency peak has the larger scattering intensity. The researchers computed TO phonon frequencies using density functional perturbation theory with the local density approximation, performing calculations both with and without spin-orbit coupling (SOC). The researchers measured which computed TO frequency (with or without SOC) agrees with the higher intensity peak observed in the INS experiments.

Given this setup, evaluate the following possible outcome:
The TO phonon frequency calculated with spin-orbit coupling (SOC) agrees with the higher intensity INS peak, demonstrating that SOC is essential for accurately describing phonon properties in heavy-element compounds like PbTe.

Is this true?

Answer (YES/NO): NO